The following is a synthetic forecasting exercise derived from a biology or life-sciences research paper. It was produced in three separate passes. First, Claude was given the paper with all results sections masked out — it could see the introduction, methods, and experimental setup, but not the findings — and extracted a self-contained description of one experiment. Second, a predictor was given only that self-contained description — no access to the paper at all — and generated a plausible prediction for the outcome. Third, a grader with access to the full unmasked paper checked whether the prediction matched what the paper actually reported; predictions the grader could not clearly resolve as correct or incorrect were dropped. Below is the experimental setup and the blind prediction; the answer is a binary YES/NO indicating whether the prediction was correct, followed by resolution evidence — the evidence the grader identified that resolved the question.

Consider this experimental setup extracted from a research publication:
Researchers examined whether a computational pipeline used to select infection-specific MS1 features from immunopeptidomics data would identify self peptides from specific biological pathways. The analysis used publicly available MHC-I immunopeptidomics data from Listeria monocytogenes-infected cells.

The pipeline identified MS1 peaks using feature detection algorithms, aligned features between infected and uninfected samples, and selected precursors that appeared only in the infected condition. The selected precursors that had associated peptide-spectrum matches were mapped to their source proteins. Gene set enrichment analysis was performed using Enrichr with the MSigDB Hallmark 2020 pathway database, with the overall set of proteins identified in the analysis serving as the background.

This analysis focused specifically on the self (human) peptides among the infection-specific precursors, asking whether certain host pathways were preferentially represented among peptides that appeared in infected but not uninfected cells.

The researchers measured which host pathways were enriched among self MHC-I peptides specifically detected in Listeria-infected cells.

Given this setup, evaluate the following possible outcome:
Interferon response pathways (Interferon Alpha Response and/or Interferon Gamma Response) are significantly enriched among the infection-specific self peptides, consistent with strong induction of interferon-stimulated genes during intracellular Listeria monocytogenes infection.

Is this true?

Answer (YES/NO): NO